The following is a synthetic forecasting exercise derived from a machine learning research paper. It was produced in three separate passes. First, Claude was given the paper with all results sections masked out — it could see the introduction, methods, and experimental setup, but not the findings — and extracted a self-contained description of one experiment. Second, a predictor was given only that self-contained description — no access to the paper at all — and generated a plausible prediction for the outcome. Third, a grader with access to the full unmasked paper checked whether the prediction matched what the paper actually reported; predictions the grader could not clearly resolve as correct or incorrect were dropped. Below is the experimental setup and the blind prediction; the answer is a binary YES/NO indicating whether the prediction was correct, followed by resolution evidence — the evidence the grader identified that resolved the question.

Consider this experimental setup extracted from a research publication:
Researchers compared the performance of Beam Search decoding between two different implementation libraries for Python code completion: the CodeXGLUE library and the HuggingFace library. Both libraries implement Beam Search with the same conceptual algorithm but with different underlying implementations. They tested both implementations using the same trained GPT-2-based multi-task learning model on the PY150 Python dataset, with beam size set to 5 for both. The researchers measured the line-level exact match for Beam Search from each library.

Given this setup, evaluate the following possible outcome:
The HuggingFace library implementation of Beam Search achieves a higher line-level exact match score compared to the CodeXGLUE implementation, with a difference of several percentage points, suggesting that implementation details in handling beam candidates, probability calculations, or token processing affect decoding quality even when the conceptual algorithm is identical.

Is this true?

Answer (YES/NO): NO